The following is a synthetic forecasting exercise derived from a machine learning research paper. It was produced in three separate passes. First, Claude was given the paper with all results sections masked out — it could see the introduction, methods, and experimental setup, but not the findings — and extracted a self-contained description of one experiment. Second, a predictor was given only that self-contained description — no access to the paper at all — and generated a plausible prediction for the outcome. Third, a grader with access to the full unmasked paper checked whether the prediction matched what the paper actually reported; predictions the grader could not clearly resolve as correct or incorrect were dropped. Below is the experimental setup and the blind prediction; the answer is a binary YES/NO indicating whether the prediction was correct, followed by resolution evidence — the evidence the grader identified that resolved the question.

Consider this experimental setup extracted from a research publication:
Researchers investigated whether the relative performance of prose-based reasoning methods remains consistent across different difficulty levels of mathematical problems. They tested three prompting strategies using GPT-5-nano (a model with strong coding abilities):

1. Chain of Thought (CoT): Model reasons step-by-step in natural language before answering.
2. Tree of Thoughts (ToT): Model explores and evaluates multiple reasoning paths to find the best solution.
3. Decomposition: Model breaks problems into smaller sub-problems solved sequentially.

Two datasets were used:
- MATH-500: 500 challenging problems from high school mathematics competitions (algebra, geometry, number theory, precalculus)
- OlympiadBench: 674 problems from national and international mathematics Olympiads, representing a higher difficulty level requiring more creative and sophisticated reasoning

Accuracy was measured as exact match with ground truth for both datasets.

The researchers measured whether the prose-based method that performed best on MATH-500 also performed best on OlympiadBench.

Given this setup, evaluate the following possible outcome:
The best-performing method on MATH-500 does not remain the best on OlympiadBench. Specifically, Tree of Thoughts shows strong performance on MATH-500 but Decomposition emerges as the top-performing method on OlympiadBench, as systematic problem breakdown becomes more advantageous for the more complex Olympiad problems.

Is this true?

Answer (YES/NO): NO